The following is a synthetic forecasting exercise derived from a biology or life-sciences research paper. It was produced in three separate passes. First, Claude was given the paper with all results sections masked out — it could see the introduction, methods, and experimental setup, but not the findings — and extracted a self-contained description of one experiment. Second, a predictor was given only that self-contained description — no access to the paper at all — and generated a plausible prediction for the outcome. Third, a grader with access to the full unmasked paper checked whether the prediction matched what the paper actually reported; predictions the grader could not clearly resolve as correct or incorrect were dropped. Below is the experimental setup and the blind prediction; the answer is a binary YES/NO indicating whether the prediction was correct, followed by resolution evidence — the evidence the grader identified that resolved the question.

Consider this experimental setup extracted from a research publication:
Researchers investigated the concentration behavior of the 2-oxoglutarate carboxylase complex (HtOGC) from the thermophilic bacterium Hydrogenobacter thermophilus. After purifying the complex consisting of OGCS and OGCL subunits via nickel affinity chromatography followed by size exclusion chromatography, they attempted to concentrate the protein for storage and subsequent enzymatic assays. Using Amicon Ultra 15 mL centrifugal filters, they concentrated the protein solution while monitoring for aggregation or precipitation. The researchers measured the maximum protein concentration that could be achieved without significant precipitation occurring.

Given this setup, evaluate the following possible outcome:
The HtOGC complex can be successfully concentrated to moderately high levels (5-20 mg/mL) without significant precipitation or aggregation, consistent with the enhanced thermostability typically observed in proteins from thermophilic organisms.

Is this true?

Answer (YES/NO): NO